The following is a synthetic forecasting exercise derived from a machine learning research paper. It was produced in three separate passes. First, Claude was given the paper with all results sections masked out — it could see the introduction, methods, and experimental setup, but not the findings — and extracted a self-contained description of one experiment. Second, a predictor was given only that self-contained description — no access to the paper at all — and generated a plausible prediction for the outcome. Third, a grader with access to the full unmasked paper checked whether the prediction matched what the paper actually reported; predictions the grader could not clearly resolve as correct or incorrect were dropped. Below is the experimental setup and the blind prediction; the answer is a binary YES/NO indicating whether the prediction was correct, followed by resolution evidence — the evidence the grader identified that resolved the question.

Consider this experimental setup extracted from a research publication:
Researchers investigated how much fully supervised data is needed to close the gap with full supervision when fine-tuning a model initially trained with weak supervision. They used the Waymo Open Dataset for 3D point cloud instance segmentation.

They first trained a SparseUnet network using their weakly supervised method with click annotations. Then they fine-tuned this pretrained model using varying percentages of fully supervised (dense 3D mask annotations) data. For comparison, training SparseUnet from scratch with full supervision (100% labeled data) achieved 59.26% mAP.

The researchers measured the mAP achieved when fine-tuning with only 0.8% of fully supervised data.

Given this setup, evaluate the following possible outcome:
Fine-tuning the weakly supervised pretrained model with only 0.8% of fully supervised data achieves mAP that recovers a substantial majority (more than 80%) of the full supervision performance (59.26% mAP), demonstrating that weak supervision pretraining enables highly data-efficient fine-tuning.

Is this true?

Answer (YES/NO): YES